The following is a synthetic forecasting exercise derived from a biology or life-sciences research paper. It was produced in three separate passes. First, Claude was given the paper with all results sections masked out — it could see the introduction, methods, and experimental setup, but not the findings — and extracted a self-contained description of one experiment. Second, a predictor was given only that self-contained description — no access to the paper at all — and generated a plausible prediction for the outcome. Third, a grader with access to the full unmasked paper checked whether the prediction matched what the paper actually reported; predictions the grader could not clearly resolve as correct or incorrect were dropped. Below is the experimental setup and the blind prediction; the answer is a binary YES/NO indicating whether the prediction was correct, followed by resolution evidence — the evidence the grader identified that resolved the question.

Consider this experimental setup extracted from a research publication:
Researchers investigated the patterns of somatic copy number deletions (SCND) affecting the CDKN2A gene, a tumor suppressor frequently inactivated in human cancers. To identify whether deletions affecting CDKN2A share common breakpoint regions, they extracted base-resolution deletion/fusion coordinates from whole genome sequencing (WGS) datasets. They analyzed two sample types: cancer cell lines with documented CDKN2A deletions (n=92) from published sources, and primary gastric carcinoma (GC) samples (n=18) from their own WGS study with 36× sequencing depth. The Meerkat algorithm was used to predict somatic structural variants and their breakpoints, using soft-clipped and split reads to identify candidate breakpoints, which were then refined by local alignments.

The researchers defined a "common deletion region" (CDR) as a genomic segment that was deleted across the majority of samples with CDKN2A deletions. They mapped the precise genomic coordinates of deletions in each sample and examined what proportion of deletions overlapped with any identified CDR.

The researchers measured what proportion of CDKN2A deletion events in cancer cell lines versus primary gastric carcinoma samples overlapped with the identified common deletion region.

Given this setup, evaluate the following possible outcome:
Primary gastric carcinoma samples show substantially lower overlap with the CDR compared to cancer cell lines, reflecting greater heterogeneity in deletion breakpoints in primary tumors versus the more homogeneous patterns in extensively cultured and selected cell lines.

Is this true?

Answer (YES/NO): NO